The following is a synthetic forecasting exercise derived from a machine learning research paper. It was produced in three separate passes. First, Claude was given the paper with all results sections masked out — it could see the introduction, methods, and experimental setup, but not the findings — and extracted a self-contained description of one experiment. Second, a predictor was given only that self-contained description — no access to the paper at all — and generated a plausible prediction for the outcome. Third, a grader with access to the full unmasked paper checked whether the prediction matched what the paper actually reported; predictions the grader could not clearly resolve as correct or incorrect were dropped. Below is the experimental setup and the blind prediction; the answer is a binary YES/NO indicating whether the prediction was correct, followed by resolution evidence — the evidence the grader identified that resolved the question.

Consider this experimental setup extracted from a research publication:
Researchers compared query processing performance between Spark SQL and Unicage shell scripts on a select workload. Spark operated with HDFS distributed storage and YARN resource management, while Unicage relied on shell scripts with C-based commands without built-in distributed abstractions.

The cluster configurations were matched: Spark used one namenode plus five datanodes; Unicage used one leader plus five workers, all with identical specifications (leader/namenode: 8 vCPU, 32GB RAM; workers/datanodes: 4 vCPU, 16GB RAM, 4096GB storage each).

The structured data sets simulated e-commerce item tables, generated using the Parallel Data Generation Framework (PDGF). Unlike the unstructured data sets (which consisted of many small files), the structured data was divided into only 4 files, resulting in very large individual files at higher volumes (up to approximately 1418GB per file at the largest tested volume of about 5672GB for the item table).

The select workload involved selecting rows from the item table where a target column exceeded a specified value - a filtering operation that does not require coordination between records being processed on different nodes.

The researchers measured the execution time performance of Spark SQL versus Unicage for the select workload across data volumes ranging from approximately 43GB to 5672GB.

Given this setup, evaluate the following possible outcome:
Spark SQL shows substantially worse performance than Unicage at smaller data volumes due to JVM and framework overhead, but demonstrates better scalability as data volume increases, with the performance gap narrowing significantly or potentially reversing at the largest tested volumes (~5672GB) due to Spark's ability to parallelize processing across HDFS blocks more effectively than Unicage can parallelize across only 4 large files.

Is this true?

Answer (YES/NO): NO